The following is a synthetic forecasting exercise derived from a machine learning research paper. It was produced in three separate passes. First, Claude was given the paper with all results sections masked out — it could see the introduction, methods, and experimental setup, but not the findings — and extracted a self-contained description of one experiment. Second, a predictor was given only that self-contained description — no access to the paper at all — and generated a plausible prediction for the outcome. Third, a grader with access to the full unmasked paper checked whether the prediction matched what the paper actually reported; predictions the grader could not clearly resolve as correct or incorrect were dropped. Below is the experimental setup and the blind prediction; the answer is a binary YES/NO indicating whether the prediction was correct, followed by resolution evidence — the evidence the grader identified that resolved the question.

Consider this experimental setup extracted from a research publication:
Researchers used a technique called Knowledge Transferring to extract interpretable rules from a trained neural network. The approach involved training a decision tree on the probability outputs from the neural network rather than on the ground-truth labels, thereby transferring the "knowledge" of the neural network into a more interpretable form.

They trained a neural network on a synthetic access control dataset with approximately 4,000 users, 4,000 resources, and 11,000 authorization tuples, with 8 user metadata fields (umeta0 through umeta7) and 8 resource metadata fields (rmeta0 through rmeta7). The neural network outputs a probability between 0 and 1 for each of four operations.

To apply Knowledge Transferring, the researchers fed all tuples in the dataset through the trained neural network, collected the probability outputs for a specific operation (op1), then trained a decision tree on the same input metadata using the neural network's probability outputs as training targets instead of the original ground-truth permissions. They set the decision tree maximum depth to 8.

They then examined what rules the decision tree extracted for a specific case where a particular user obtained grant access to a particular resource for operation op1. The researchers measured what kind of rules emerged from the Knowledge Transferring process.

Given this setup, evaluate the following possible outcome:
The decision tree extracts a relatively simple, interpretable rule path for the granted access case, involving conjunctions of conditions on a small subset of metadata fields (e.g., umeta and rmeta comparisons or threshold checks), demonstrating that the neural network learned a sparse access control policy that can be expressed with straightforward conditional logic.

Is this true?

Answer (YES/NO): YES